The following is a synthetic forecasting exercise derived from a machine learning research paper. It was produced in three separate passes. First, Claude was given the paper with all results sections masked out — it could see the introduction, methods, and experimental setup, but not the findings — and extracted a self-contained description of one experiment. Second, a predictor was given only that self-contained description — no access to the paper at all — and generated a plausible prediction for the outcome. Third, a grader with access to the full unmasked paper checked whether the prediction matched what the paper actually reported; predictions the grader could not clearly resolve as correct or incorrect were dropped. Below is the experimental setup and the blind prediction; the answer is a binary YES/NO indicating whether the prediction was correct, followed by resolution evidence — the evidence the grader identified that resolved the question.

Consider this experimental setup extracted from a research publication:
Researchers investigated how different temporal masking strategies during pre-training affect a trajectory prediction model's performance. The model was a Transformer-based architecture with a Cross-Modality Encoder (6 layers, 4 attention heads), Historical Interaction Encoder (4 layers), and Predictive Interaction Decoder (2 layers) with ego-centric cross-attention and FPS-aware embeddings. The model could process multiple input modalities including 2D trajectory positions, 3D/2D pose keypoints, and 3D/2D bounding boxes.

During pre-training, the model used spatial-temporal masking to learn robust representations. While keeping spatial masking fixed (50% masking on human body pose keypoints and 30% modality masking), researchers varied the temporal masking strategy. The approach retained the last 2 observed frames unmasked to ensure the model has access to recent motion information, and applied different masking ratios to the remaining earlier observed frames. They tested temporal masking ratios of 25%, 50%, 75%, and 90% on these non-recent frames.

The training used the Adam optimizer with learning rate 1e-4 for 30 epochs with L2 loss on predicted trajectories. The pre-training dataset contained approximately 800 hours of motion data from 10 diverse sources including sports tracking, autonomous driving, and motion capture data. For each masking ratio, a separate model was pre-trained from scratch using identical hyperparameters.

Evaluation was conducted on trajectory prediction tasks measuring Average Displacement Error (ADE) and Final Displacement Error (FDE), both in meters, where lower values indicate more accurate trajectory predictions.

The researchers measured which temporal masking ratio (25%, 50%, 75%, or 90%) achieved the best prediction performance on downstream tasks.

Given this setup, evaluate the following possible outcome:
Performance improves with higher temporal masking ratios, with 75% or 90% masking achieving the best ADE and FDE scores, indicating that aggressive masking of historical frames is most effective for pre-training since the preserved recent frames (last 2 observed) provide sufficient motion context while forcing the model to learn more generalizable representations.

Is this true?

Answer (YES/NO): NO